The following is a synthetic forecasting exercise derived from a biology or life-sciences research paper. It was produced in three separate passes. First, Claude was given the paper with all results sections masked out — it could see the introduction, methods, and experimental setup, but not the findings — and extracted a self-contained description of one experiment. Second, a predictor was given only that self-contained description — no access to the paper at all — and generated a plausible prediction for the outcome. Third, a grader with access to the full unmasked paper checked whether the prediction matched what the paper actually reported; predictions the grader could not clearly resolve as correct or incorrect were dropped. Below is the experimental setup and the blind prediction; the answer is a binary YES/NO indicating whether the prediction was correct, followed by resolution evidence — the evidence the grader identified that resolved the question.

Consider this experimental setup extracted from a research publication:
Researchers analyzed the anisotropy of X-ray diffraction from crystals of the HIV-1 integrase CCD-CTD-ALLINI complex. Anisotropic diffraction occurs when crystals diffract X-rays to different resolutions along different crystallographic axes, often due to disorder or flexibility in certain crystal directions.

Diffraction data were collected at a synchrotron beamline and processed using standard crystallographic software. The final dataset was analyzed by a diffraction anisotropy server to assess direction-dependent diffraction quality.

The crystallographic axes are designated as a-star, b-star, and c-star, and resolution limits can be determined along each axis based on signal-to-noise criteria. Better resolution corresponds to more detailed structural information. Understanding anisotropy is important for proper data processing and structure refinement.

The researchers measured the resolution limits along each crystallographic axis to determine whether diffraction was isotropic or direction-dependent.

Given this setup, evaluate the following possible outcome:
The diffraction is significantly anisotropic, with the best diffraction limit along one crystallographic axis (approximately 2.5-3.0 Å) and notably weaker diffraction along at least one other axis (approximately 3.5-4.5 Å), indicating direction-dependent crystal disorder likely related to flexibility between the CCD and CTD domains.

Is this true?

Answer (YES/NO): NO